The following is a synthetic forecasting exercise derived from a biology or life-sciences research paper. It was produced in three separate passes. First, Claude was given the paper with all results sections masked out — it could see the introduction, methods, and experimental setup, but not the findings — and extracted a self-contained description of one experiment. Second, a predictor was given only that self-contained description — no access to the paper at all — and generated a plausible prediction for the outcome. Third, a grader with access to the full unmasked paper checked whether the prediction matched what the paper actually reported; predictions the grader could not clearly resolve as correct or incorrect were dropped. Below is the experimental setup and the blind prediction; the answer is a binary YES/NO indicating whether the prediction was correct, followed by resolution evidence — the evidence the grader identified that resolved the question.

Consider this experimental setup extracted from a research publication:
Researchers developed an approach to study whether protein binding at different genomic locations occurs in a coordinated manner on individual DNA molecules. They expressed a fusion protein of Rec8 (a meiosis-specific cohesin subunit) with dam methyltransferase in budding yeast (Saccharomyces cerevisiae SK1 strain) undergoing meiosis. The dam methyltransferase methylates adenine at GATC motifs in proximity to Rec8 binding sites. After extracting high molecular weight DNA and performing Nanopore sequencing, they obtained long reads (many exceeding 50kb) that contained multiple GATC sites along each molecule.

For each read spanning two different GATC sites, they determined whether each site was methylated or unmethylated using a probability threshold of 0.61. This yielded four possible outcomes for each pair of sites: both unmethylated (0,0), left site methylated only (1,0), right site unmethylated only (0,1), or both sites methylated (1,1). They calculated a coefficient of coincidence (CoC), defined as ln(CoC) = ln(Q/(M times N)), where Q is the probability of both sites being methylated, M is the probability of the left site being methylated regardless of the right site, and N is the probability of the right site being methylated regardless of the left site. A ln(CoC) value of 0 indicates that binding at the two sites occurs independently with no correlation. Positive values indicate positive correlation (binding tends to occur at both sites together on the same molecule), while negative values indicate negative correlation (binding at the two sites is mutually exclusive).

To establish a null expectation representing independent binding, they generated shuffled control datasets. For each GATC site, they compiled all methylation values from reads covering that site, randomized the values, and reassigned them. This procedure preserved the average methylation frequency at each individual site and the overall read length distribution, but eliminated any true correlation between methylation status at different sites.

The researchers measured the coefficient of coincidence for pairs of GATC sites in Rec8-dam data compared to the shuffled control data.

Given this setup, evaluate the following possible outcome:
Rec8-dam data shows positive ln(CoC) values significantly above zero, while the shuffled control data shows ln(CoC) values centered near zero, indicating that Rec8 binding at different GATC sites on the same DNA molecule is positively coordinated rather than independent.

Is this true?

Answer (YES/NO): YES